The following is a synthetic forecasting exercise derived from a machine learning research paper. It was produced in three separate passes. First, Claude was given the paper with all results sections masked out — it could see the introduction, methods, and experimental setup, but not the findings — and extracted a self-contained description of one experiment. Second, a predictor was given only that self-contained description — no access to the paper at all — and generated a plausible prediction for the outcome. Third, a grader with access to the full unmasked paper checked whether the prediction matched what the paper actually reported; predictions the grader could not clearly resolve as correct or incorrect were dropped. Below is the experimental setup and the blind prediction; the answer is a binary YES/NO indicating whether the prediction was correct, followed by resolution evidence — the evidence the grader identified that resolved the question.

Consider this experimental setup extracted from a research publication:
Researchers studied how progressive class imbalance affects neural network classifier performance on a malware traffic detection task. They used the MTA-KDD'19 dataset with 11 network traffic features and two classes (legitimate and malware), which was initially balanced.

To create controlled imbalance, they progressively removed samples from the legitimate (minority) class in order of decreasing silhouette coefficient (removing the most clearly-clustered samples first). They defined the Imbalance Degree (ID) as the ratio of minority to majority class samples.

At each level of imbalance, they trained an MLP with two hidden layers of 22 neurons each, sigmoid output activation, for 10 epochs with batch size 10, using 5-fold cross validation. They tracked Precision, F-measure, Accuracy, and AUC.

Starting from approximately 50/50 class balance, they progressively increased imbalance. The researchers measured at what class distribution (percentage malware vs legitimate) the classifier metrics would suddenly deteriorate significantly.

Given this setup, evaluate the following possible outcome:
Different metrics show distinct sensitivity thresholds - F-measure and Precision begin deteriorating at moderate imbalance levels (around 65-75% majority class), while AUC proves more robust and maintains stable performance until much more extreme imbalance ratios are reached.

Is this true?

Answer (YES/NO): YES